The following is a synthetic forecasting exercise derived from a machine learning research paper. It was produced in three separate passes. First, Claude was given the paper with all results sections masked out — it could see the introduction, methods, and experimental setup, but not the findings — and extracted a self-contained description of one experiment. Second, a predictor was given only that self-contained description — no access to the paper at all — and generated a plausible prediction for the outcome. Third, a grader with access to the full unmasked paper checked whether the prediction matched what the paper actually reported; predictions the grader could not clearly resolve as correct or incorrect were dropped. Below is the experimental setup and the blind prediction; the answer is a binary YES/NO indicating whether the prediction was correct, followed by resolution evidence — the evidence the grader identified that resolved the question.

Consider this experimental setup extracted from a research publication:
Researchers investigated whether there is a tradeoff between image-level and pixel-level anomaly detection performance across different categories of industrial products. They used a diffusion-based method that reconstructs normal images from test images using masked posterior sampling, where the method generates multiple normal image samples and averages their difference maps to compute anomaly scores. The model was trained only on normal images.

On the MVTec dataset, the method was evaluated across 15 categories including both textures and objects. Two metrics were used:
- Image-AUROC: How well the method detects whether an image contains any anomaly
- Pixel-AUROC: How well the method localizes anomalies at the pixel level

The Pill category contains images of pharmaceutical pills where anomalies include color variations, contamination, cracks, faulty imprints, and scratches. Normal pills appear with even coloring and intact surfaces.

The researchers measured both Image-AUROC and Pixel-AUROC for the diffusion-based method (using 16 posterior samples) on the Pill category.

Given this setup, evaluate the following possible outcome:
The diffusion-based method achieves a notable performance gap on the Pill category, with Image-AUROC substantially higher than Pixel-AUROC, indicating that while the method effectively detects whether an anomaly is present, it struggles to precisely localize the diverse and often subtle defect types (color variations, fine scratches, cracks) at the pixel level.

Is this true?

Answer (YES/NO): NO